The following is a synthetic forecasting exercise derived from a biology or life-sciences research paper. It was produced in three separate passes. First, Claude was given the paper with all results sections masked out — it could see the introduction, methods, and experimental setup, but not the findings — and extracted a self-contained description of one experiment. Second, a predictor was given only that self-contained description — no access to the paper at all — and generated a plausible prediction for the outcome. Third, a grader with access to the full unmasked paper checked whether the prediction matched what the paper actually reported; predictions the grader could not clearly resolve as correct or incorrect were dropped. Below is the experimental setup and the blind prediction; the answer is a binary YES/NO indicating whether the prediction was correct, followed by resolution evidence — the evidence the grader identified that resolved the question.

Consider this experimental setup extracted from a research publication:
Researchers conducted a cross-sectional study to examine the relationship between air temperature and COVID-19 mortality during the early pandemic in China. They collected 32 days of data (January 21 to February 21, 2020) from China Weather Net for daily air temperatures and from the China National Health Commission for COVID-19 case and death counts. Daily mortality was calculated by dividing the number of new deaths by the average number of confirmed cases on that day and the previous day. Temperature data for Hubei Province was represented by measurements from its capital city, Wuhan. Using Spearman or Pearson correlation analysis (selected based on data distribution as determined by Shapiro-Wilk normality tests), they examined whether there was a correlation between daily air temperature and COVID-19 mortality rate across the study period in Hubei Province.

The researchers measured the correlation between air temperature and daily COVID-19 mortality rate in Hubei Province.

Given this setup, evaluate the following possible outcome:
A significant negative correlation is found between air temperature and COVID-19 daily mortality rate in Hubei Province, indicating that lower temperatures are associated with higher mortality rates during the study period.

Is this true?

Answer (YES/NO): NO